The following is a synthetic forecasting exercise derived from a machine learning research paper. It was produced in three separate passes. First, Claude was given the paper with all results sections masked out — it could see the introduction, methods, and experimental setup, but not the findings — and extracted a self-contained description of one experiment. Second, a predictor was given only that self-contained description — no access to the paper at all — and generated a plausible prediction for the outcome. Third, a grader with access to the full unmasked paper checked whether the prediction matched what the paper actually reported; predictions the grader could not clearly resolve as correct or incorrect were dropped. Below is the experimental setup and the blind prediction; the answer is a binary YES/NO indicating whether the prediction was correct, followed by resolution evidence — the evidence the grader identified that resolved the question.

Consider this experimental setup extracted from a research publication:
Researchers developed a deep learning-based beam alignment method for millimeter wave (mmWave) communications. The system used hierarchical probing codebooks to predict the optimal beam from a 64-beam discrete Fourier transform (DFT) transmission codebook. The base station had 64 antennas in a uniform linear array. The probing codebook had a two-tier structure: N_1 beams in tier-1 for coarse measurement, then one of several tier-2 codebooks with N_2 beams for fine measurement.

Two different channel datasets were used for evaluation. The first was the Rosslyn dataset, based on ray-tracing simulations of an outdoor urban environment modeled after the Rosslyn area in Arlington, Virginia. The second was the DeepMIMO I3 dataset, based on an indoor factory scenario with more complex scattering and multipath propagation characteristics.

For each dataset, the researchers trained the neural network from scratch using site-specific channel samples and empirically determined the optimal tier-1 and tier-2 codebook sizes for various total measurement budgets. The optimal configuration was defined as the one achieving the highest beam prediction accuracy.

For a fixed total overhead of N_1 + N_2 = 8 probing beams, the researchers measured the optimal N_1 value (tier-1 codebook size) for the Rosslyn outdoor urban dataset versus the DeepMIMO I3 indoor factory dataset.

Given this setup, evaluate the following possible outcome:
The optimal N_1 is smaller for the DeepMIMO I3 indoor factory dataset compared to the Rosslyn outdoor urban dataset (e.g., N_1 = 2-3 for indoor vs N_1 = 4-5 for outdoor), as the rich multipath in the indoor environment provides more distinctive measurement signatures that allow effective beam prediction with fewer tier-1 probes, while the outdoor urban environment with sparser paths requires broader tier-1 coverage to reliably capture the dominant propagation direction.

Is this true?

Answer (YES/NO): YES